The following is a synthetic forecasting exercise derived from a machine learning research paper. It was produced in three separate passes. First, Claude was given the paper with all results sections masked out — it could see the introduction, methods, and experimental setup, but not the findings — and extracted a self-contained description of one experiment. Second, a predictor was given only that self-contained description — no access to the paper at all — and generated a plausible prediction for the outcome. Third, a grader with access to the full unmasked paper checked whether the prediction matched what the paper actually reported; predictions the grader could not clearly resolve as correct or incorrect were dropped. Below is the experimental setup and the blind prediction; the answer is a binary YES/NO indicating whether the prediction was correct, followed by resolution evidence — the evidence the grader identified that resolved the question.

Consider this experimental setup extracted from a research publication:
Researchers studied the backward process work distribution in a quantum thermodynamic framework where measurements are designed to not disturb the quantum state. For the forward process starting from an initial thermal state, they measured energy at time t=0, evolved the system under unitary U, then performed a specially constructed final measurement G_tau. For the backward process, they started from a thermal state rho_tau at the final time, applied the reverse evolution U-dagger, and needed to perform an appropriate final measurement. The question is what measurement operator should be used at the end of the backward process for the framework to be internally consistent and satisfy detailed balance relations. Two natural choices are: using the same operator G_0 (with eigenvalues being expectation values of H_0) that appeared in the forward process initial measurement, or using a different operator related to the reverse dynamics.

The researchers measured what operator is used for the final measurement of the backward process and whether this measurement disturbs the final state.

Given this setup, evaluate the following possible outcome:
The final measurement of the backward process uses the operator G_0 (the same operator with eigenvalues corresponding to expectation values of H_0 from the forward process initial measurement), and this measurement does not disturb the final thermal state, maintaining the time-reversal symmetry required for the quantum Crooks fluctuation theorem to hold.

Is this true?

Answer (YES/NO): YES